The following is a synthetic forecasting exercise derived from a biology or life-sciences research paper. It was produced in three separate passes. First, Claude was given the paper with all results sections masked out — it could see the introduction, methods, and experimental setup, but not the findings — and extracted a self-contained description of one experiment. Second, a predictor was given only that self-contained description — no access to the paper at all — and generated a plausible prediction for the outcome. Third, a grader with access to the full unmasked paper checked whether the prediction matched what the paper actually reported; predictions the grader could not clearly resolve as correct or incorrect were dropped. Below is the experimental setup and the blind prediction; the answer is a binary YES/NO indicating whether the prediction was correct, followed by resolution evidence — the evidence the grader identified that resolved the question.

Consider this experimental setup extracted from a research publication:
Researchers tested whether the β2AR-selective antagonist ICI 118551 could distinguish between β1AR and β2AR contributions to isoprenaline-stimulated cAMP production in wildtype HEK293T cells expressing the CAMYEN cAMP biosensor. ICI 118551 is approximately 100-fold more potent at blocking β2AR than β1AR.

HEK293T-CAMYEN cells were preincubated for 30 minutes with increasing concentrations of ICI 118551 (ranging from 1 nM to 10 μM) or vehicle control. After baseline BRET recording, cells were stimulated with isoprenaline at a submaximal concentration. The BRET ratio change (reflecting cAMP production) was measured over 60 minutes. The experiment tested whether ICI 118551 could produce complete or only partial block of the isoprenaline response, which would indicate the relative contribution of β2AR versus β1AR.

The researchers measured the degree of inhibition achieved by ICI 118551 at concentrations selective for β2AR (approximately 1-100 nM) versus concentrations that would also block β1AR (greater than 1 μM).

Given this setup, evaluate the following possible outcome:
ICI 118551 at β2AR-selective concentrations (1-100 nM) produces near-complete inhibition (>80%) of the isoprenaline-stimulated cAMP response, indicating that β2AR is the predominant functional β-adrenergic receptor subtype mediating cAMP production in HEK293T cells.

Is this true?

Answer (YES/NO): NO